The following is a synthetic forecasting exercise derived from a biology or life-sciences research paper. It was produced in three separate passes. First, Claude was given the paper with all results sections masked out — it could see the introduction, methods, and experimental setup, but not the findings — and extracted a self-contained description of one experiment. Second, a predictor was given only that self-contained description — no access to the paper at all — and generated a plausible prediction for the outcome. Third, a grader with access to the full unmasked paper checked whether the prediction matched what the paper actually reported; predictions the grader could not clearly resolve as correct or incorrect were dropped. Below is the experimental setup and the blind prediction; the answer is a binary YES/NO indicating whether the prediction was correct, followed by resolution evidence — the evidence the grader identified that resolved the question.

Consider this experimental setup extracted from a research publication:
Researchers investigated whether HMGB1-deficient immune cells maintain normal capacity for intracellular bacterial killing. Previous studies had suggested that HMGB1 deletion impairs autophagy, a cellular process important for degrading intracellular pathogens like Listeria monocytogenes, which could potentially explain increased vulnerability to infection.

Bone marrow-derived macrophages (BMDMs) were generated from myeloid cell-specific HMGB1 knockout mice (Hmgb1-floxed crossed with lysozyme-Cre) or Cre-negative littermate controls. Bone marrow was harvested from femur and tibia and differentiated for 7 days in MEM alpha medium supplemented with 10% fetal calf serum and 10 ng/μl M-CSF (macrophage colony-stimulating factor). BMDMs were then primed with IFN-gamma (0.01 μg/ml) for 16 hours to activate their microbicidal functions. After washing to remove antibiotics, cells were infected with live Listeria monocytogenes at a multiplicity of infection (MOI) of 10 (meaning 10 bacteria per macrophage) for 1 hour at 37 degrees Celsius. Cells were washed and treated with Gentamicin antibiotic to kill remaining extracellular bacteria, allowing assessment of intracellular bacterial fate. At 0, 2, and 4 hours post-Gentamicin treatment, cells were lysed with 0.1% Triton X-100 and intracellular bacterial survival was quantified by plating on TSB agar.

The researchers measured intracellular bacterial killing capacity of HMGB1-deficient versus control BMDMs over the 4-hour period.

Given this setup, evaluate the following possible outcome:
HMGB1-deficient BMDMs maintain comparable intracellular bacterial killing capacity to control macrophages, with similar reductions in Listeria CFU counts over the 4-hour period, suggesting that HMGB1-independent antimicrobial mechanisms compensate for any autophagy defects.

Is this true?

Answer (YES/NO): YES